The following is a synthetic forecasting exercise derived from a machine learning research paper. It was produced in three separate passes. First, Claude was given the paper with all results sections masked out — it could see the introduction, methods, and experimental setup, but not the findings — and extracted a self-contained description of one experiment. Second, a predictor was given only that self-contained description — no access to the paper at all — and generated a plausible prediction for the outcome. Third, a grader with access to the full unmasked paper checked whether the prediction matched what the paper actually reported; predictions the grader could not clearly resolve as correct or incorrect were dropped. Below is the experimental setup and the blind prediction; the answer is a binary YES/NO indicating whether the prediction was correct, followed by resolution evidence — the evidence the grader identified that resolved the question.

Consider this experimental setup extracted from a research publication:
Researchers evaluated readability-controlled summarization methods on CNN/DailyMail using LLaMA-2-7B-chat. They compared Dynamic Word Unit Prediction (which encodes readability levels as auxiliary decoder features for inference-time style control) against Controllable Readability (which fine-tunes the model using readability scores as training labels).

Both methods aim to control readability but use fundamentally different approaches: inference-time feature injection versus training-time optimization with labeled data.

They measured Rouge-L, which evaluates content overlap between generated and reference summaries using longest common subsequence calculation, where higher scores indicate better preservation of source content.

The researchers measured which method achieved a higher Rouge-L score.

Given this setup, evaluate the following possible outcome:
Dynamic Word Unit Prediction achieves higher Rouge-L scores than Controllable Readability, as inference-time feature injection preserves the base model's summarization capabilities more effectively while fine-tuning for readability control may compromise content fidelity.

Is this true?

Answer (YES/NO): YES